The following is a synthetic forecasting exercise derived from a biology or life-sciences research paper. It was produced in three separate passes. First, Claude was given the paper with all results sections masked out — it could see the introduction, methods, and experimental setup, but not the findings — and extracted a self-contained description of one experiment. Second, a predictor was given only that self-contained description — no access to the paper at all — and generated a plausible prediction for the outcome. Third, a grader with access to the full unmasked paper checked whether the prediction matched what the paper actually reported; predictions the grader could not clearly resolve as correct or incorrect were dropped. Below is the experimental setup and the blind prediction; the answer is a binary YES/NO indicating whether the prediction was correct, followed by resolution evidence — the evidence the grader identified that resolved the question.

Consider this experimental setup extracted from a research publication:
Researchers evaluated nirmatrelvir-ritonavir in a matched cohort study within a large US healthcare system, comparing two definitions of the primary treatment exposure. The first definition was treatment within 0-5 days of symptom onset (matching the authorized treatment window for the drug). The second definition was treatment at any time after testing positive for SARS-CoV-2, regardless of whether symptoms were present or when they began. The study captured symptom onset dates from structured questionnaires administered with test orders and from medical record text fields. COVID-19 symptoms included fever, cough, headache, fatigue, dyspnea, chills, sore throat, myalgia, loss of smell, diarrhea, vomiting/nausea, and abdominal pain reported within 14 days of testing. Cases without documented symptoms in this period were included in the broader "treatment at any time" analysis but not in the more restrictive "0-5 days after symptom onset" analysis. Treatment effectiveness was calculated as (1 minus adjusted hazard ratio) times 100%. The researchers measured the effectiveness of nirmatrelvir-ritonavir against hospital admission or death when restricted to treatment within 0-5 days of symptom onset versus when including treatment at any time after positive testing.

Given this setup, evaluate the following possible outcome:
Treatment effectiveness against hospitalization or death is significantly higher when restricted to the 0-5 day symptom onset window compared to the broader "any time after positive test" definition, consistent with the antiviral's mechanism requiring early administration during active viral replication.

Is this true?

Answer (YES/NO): YES